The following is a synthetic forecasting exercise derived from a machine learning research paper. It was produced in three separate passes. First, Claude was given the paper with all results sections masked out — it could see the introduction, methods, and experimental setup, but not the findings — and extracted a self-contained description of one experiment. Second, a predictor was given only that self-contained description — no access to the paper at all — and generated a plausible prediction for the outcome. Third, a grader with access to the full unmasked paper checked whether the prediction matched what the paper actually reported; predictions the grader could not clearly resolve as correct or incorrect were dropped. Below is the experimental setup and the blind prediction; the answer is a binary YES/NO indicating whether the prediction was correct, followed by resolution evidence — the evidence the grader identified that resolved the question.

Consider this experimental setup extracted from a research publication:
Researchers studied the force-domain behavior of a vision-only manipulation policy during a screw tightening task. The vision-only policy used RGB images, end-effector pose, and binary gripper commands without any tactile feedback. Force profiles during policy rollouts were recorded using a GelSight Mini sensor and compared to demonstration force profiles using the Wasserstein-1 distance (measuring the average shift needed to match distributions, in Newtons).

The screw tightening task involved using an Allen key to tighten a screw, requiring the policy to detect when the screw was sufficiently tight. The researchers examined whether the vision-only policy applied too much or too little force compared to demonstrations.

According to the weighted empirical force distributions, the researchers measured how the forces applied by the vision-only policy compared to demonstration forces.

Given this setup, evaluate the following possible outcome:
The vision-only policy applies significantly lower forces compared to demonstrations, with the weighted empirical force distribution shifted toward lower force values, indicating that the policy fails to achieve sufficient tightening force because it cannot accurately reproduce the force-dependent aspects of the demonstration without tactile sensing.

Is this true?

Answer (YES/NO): NO